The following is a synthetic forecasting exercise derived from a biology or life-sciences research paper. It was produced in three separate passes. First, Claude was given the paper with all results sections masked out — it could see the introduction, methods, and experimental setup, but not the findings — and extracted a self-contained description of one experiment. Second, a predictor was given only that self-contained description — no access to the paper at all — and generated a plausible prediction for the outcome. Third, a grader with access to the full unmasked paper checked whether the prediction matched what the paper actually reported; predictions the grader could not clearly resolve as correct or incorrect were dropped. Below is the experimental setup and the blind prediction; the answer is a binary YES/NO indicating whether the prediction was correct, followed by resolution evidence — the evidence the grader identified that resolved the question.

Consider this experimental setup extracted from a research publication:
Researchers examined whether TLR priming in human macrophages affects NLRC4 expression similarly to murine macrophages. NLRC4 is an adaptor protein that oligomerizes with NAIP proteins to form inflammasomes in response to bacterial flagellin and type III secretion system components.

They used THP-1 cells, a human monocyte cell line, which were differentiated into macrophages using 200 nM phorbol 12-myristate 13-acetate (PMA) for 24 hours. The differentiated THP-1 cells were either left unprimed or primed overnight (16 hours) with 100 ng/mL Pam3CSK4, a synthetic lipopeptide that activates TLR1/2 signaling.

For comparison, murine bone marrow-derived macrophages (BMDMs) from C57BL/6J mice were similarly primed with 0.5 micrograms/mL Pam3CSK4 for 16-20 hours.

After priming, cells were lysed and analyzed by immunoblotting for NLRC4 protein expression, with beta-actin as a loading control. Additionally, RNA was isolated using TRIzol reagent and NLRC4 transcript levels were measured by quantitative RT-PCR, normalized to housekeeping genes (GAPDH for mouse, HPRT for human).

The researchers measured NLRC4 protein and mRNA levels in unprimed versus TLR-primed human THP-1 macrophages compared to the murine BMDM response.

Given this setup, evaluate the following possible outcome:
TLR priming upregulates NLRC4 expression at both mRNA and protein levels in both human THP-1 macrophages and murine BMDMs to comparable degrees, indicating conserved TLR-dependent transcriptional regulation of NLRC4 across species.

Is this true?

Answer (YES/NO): NO